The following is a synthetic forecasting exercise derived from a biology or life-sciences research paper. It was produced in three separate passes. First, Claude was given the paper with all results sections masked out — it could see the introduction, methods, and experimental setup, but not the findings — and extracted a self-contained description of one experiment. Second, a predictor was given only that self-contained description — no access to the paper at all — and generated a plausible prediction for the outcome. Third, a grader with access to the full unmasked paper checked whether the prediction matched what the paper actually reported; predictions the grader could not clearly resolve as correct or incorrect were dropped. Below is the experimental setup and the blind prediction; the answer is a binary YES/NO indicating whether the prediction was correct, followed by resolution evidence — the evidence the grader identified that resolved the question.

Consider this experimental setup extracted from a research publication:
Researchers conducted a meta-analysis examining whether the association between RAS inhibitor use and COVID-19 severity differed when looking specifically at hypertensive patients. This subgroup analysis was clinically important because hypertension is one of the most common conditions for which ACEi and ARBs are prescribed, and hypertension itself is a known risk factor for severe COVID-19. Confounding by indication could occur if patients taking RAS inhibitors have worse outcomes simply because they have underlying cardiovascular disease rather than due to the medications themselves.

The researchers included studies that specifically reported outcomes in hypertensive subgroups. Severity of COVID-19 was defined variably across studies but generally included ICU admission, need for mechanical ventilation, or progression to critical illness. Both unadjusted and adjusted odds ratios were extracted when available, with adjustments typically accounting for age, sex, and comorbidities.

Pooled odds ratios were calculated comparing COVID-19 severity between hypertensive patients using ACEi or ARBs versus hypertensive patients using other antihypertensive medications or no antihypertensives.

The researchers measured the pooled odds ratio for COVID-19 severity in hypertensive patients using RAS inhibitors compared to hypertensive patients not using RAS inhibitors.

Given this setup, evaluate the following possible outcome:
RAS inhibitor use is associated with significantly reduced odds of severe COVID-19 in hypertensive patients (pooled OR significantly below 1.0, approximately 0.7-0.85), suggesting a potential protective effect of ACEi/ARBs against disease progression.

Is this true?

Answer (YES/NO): NO